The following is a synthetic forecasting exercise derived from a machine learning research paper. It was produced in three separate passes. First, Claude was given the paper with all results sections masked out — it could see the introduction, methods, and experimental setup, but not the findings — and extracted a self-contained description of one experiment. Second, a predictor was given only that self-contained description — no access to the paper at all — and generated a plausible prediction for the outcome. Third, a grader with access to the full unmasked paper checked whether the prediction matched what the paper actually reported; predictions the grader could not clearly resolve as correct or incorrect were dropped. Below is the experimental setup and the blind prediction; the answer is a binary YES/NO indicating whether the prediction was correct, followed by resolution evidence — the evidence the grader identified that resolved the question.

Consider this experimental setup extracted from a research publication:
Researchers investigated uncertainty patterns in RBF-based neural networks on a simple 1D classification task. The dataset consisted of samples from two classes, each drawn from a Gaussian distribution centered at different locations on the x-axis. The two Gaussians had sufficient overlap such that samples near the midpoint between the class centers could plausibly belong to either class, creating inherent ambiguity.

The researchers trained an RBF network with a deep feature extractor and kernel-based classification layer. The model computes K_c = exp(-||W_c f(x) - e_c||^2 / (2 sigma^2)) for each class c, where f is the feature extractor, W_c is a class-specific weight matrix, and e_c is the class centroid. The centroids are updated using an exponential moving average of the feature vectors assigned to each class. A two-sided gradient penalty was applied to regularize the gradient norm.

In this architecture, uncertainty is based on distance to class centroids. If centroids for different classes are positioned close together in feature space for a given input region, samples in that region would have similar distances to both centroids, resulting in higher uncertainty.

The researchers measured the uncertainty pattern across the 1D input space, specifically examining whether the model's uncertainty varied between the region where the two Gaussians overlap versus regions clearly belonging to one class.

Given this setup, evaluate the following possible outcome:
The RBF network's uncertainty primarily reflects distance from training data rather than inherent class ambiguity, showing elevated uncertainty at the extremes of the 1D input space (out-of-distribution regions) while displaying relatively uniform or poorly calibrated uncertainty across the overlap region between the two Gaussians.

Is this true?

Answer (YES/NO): NO